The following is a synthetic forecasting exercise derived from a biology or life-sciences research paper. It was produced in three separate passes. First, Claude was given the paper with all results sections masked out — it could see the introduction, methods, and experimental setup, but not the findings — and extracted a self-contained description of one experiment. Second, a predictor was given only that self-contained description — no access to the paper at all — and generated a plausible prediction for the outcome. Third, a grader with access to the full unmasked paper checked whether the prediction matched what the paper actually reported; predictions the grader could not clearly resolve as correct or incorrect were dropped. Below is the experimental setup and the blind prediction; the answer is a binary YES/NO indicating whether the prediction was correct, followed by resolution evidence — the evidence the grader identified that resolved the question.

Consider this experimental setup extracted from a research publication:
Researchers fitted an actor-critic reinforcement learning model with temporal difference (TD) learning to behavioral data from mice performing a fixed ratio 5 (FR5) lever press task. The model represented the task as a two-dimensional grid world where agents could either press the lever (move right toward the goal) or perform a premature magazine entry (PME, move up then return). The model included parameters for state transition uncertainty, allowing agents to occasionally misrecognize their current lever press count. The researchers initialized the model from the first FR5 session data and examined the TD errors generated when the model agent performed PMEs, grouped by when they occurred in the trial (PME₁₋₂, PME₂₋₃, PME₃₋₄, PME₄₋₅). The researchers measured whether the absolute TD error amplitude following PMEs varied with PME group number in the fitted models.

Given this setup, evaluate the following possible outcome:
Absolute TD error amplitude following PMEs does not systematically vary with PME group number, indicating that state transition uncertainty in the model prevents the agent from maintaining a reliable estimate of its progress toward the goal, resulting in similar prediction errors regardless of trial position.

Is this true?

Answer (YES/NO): NO